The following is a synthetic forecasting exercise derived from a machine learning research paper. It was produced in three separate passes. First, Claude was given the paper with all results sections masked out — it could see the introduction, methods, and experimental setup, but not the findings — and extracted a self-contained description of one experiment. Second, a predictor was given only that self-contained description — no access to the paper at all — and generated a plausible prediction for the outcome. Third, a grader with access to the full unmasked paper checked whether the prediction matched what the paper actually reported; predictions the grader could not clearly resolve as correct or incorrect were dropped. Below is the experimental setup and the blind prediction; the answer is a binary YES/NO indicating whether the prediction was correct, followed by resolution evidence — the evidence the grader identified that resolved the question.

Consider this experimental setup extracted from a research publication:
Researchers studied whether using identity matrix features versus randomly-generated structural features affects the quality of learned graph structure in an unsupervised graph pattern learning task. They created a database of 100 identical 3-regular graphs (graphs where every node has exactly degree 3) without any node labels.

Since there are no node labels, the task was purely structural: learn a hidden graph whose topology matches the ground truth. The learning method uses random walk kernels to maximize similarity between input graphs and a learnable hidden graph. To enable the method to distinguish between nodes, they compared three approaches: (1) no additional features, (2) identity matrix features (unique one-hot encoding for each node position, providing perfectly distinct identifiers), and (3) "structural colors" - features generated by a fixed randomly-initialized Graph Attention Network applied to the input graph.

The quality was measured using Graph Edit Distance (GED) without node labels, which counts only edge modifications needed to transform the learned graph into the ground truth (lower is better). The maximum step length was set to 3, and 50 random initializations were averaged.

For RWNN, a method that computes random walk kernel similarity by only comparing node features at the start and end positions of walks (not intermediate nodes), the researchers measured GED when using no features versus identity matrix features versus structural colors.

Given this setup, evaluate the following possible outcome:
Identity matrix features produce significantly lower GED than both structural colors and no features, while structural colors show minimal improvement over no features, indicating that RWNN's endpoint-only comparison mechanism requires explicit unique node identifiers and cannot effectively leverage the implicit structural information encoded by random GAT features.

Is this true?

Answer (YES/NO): NO